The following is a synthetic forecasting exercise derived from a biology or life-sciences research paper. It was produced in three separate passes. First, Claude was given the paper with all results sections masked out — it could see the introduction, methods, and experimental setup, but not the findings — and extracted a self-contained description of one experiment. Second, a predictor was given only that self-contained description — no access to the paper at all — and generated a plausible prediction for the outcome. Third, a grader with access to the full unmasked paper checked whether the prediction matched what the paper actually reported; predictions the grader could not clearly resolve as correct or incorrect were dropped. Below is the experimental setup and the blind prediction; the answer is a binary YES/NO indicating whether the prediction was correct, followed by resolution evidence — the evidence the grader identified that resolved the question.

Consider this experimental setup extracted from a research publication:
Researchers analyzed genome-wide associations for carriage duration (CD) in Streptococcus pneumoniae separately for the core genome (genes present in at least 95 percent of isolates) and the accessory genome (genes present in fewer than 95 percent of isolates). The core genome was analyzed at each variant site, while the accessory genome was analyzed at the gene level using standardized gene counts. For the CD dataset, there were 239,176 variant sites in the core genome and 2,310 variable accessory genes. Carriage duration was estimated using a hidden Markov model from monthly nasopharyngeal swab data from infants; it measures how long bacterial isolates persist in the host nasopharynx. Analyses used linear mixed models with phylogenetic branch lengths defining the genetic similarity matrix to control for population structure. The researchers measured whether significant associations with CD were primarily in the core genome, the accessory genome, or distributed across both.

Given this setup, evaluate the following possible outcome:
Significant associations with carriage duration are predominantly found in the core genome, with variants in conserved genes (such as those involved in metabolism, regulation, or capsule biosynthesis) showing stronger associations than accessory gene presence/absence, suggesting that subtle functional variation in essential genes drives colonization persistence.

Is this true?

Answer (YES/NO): NO